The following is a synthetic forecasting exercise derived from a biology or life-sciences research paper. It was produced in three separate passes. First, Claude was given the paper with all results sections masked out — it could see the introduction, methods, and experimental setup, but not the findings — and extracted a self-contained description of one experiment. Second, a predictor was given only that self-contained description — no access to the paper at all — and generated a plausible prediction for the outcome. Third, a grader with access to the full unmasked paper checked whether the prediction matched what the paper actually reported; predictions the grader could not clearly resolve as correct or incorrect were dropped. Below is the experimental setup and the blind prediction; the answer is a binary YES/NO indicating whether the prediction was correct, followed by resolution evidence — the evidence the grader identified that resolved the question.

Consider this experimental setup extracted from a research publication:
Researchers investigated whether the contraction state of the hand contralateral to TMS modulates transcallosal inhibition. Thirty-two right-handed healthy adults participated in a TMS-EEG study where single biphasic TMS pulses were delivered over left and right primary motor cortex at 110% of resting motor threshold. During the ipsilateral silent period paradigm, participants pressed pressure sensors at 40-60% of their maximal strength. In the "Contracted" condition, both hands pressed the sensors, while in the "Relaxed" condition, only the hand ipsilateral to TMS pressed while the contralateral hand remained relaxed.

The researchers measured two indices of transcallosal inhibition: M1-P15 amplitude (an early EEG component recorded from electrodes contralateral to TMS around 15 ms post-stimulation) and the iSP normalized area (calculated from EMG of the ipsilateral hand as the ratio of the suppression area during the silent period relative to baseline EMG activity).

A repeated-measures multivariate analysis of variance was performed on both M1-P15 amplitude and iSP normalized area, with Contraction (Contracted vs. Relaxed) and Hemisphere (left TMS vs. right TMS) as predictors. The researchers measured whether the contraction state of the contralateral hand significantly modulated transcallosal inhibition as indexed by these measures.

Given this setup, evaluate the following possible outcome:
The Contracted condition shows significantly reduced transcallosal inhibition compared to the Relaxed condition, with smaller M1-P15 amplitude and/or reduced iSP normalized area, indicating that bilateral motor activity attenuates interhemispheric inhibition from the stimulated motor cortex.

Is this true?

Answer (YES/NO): NO